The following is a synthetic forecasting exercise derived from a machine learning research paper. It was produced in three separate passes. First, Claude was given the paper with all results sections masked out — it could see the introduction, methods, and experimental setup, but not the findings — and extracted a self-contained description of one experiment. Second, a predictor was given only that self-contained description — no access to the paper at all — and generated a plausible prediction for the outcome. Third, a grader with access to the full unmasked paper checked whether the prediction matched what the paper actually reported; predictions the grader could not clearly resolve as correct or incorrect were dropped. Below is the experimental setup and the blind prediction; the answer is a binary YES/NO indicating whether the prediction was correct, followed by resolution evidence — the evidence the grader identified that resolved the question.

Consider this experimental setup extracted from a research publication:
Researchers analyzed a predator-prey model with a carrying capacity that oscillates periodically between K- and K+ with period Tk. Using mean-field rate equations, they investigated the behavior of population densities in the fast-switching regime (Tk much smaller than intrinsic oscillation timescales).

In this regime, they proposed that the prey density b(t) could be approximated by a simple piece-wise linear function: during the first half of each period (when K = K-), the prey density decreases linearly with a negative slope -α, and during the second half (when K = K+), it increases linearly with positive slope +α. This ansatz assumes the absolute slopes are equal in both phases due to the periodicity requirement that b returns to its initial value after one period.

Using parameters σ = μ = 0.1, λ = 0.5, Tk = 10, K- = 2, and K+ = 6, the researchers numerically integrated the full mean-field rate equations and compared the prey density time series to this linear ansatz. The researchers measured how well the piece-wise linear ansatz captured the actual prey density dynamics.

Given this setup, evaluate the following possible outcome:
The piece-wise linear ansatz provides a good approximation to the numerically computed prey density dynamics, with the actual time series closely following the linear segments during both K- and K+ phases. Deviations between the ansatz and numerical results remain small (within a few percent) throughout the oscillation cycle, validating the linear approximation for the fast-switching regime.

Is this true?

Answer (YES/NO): YES